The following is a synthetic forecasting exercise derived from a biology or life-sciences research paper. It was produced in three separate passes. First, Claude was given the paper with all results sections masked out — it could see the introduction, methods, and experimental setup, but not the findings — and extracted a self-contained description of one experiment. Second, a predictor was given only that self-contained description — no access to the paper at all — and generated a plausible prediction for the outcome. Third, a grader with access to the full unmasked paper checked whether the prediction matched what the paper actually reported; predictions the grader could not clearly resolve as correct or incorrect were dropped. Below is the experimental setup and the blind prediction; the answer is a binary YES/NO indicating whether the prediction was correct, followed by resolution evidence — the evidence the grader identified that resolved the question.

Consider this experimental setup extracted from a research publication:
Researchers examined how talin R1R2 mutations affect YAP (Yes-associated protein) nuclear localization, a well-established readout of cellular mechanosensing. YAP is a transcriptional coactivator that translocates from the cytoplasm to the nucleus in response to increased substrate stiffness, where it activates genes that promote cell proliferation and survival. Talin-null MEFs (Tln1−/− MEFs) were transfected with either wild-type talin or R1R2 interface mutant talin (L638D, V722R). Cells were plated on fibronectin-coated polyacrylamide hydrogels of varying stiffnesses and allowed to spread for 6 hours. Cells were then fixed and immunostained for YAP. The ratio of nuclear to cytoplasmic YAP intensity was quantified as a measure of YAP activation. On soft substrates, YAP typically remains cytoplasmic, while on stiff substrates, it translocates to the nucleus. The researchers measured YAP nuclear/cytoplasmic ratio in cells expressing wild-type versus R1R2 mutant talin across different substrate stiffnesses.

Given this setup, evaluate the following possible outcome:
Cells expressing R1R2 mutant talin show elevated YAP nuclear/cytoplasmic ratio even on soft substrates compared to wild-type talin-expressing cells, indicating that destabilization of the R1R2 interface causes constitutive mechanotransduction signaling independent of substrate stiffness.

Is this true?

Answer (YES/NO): NO